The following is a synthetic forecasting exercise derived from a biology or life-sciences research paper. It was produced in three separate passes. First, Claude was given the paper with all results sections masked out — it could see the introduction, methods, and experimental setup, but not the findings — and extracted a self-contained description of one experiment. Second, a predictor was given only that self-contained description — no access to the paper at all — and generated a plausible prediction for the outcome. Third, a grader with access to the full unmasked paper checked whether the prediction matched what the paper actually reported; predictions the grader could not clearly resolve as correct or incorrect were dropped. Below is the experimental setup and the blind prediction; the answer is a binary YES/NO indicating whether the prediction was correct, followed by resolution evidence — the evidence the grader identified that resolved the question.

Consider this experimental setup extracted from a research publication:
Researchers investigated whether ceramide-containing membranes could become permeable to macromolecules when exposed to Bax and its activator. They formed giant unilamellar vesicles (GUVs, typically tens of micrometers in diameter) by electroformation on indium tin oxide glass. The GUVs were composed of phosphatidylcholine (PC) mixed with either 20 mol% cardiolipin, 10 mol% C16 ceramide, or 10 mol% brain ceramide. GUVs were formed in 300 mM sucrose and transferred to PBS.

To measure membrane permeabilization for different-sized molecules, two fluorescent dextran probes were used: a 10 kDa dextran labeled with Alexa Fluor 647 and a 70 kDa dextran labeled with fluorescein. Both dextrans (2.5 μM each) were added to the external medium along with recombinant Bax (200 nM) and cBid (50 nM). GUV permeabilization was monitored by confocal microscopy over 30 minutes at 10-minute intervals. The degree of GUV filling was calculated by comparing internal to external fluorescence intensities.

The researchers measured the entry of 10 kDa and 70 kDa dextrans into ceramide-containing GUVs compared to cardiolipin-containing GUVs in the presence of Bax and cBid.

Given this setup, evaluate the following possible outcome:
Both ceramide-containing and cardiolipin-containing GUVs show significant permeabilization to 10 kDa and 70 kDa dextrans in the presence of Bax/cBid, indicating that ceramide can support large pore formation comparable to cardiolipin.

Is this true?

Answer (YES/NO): NO